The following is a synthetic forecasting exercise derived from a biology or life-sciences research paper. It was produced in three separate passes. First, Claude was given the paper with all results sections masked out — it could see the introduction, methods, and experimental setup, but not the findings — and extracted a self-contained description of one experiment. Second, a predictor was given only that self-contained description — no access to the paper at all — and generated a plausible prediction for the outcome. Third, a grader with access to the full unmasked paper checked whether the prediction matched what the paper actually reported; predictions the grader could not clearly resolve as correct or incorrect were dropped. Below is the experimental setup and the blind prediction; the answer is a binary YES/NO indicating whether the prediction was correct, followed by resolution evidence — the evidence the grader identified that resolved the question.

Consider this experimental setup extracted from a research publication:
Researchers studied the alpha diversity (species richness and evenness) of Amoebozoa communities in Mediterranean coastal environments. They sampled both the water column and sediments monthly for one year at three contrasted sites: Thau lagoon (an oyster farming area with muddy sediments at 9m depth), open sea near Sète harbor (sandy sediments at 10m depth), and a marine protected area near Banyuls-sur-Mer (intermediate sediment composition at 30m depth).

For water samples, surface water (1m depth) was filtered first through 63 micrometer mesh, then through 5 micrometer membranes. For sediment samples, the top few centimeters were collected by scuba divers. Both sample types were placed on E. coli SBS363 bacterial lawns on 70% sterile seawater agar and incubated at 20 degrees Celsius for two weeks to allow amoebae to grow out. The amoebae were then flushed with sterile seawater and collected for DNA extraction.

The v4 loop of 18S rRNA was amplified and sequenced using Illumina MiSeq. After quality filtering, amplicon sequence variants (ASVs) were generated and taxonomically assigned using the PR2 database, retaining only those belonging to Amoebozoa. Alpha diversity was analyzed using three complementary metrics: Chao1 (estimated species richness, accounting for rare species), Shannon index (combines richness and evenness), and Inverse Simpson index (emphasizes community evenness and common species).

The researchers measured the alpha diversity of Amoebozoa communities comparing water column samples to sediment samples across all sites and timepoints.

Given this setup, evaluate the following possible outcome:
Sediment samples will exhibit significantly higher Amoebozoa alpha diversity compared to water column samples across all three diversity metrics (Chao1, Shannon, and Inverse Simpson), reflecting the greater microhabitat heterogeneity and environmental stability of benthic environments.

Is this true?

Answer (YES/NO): NO